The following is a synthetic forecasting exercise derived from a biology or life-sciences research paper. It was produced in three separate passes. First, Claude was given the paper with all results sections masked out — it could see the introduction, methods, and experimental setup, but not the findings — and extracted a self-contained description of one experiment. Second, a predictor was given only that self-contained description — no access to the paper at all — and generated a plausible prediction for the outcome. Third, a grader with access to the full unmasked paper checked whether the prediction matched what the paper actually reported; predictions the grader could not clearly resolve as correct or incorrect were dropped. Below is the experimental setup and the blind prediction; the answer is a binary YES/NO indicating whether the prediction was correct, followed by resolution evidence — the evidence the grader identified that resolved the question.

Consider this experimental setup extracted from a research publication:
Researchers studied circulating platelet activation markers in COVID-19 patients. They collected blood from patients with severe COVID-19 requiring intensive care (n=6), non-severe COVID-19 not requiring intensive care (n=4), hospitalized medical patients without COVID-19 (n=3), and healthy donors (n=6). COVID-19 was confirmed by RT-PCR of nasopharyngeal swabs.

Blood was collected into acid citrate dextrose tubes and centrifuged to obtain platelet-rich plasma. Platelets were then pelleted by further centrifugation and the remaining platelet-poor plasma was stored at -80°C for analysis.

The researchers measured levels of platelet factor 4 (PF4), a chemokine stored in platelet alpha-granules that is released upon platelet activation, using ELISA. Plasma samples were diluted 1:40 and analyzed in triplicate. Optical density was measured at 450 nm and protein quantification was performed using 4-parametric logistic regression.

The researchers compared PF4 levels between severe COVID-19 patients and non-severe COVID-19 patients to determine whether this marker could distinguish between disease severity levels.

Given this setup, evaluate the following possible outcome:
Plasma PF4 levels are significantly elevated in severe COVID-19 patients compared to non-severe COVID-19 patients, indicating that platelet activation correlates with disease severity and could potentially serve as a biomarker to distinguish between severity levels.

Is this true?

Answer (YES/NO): NO